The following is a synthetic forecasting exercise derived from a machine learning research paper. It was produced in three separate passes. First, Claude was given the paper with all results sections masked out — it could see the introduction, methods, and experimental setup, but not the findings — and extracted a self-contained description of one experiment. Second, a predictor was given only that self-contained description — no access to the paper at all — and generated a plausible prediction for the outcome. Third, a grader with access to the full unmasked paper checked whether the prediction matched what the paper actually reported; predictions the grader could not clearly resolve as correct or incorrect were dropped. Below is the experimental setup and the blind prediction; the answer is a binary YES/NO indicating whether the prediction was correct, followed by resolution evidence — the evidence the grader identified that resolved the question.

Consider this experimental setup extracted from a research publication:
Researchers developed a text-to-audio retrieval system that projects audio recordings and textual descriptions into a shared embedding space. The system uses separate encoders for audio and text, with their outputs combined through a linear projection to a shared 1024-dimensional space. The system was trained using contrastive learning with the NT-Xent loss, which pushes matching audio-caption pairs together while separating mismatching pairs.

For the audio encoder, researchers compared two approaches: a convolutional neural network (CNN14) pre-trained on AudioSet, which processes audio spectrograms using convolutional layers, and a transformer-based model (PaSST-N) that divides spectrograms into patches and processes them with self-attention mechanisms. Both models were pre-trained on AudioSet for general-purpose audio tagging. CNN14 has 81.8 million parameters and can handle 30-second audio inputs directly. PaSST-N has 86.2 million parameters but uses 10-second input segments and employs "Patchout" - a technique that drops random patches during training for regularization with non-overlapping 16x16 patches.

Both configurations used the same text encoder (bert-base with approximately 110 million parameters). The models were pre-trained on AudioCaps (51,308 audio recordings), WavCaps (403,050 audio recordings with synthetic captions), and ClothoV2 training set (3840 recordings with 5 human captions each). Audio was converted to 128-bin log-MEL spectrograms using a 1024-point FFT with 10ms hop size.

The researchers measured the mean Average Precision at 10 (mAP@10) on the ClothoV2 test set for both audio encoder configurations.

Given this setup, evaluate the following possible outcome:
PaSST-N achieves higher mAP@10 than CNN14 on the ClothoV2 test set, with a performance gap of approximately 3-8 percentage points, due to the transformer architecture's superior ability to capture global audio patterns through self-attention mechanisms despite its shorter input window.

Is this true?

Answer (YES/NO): YES